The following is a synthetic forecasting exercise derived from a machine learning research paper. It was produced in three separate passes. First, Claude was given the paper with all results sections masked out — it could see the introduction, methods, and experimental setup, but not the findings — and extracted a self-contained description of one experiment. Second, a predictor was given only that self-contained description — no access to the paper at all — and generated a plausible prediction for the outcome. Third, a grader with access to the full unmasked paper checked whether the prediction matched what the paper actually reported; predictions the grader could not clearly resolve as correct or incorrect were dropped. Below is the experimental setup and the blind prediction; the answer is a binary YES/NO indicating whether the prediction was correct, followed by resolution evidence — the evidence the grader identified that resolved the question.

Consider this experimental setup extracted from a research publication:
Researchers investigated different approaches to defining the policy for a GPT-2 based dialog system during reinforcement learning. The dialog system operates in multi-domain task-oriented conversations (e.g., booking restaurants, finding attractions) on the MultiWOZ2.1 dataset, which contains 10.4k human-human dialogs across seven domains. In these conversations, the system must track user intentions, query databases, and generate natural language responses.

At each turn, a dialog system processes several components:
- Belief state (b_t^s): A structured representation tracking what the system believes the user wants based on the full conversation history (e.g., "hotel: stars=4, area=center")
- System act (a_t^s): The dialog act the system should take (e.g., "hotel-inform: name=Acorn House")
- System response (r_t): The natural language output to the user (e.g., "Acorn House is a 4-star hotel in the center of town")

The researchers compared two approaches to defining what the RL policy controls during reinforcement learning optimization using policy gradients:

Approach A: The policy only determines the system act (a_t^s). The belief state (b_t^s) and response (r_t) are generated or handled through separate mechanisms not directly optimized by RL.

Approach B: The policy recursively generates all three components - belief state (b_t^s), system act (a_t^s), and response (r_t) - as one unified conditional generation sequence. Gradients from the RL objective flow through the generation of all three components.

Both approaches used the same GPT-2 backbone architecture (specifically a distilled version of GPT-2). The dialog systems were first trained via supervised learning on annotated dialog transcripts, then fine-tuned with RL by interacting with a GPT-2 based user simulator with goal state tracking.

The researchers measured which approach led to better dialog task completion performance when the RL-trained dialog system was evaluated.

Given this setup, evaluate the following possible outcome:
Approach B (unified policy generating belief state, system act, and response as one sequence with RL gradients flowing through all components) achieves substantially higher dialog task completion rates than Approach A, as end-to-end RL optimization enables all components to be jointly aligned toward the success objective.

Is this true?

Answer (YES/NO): NO